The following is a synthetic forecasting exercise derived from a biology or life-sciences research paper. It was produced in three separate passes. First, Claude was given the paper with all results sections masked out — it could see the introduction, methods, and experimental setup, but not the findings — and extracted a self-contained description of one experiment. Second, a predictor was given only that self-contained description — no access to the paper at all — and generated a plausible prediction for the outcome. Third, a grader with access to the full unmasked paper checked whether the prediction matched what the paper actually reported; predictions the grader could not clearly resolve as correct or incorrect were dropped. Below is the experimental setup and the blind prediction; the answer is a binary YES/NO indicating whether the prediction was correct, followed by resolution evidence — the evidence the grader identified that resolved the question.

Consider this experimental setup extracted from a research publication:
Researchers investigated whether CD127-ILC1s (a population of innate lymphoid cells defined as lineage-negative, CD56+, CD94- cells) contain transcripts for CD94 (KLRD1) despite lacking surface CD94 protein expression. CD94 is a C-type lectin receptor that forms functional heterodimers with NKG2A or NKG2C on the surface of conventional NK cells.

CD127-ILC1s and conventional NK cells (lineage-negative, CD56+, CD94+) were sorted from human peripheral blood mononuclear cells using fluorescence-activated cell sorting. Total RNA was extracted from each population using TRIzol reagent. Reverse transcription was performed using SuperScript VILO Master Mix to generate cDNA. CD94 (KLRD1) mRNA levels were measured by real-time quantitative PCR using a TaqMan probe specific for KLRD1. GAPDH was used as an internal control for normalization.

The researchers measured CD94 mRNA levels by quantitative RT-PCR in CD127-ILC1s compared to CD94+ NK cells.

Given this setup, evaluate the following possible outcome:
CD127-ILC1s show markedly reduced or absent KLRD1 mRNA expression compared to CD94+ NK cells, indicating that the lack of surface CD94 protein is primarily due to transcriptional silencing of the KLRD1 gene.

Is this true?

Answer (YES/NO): NO